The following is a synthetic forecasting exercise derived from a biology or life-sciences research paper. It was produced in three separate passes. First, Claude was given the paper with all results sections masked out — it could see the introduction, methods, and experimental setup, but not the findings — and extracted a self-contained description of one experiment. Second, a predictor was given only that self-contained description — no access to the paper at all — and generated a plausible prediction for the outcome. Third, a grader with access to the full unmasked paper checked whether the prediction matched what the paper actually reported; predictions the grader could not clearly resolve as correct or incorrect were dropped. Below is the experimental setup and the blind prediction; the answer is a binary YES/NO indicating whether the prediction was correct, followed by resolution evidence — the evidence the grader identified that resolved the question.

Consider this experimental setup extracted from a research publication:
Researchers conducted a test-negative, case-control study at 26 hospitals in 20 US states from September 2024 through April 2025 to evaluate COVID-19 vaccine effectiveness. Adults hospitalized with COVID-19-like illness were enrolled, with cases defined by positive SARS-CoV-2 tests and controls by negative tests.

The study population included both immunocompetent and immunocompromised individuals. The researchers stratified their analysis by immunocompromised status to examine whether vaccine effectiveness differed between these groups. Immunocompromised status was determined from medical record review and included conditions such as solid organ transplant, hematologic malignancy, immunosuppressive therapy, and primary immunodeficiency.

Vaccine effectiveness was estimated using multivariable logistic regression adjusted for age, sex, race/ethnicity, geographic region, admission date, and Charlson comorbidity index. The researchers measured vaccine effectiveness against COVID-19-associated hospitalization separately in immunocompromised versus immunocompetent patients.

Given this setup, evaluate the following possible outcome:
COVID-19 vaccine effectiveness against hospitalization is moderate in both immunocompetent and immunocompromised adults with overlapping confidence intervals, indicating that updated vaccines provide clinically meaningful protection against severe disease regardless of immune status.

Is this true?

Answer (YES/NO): YES